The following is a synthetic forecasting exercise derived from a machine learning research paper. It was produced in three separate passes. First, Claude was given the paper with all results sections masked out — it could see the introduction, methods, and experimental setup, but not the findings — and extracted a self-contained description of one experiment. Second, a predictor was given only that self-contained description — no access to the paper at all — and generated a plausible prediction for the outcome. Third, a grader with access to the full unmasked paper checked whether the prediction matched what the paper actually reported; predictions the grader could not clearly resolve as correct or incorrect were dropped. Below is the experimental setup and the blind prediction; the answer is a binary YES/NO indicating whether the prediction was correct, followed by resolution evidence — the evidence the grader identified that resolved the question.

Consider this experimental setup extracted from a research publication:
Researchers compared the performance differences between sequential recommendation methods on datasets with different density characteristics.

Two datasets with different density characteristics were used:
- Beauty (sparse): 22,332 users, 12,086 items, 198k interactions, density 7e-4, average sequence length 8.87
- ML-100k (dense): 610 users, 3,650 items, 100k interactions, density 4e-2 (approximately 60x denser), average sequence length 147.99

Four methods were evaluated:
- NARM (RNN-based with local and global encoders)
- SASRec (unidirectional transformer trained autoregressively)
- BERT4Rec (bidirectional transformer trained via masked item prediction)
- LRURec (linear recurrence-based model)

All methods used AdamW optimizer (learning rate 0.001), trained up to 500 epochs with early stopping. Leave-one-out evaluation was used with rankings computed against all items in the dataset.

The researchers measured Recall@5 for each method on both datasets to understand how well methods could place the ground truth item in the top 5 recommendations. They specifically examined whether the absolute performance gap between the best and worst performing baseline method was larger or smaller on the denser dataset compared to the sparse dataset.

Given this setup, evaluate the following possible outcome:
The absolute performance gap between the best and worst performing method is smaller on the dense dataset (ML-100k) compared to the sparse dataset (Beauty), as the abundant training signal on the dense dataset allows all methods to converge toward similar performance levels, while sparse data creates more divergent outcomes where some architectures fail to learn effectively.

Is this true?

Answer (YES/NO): NO